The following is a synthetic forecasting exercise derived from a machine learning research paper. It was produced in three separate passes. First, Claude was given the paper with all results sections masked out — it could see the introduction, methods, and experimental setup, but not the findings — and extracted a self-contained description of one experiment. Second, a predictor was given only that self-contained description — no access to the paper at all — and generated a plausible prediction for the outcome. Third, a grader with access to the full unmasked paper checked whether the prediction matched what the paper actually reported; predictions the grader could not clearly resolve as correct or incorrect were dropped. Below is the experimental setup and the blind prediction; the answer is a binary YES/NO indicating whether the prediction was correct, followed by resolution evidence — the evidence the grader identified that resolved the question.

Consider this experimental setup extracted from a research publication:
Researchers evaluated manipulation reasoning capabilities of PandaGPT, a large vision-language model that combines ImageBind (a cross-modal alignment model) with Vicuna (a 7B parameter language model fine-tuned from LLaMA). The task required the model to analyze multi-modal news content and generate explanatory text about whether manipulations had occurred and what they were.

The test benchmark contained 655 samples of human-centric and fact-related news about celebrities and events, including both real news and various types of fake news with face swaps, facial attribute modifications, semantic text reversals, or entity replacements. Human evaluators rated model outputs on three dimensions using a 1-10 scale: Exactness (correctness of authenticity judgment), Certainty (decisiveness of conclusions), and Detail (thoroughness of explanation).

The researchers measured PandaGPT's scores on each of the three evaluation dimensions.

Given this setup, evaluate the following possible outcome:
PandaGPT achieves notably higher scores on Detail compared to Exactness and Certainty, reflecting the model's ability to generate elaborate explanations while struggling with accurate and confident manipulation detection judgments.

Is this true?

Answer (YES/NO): NO